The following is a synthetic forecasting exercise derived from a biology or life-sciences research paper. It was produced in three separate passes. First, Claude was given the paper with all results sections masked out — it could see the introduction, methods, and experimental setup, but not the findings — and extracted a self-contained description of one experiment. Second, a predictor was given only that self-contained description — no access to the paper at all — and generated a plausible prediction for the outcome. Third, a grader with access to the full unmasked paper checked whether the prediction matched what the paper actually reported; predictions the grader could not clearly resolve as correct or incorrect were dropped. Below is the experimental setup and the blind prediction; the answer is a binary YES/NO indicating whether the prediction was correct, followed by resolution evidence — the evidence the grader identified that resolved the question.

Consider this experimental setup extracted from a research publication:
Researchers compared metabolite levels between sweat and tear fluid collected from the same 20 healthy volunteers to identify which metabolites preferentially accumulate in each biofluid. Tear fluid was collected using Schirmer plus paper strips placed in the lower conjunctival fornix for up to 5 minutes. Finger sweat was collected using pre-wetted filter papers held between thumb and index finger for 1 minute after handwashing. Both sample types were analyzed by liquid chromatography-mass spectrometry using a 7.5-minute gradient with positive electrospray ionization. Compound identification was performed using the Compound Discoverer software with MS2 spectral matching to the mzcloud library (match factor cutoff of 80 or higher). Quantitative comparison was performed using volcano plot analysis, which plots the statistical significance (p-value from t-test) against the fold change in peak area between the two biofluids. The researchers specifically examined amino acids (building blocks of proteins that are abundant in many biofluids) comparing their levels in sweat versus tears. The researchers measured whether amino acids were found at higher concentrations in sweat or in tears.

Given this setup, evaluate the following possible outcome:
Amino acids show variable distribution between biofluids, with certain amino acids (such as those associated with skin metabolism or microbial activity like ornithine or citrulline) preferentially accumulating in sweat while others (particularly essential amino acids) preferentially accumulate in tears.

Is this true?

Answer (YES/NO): NO